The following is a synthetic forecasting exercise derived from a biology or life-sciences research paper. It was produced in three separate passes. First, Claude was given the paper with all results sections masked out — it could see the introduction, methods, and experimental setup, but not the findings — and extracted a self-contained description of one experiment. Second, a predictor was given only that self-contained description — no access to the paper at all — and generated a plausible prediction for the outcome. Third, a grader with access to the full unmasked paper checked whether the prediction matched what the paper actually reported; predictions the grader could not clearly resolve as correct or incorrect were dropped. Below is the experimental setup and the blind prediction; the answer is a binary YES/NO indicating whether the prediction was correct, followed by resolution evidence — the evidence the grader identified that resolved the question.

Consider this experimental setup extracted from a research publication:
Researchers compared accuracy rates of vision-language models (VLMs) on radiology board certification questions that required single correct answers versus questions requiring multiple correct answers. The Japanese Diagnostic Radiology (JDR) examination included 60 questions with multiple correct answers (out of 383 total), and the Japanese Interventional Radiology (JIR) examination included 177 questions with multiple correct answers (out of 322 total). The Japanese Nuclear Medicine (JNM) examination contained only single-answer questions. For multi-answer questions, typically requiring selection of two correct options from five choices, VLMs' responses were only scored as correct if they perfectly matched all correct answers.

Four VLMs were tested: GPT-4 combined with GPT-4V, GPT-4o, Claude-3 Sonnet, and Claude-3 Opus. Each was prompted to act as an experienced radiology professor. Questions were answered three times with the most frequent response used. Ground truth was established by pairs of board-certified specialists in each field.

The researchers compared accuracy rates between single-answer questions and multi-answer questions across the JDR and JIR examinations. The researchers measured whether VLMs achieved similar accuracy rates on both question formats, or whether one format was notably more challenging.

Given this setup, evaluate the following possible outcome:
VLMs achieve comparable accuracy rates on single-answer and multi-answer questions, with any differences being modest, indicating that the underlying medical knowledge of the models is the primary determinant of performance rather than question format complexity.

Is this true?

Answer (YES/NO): NO